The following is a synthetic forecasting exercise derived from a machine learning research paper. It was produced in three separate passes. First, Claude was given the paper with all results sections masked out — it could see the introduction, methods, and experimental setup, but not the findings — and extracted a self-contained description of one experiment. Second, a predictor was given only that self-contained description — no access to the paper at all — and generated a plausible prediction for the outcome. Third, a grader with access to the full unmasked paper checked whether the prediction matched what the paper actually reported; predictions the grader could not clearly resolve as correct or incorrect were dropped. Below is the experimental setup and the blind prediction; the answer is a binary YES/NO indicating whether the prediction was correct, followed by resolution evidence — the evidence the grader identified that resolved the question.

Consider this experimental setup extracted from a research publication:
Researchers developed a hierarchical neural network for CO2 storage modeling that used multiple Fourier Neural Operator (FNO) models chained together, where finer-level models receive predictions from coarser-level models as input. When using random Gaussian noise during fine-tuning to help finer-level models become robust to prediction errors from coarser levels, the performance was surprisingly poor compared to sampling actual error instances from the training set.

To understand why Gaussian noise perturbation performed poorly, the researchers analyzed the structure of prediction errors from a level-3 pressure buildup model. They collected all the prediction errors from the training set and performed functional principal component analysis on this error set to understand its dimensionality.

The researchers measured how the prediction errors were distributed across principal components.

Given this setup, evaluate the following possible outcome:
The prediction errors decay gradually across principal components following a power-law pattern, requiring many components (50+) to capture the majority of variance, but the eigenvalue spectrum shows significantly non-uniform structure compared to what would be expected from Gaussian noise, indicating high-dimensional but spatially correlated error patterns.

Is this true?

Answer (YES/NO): NO